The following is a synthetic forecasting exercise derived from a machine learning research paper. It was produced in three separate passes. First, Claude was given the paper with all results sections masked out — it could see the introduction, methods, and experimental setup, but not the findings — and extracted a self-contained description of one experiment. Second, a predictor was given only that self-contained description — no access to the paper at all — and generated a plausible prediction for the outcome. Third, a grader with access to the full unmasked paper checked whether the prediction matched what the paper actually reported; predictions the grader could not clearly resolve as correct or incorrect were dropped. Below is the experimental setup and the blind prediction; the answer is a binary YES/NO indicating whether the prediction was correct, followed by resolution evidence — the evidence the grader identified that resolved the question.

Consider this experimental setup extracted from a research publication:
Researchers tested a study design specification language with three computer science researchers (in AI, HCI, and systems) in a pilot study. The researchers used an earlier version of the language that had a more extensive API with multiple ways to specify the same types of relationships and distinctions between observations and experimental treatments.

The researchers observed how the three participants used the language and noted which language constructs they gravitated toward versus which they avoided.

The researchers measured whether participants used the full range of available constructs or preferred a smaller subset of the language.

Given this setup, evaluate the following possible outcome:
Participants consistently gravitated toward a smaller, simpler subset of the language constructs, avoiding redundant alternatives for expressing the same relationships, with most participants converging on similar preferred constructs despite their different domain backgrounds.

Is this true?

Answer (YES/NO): YES